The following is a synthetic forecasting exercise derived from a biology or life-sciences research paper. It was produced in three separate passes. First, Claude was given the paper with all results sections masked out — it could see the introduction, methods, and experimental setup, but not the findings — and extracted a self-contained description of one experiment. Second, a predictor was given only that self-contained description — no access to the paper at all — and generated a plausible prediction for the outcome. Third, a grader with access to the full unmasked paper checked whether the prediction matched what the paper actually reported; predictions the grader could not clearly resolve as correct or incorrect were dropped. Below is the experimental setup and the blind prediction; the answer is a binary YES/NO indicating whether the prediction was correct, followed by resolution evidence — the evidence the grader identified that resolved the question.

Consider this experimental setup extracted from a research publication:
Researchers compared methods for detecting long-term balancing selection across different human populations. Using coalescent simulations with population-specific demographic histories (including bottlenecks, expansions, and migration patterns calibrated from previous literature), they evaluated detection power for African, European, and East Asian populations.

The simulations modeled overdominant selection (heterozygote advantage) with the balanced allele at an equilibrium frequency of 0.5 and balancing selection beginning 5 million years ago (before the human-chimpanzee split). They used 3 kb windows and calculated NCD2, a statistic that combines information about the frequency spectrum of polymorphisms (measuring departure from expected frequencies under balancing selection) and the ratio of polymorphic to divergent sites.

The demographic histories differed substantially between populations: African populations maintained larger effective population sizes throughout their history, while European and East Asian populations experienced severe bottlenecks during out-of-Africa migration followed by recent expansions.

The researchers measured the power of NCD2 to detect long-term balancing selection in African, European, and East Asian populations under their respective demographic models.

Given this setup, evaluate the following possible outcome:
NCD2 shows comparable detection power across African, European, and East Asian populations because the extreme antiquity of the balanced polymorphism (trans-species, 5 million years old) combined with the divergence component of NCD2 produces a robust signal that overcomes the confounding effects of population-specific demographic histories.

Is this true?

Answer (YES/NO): NO